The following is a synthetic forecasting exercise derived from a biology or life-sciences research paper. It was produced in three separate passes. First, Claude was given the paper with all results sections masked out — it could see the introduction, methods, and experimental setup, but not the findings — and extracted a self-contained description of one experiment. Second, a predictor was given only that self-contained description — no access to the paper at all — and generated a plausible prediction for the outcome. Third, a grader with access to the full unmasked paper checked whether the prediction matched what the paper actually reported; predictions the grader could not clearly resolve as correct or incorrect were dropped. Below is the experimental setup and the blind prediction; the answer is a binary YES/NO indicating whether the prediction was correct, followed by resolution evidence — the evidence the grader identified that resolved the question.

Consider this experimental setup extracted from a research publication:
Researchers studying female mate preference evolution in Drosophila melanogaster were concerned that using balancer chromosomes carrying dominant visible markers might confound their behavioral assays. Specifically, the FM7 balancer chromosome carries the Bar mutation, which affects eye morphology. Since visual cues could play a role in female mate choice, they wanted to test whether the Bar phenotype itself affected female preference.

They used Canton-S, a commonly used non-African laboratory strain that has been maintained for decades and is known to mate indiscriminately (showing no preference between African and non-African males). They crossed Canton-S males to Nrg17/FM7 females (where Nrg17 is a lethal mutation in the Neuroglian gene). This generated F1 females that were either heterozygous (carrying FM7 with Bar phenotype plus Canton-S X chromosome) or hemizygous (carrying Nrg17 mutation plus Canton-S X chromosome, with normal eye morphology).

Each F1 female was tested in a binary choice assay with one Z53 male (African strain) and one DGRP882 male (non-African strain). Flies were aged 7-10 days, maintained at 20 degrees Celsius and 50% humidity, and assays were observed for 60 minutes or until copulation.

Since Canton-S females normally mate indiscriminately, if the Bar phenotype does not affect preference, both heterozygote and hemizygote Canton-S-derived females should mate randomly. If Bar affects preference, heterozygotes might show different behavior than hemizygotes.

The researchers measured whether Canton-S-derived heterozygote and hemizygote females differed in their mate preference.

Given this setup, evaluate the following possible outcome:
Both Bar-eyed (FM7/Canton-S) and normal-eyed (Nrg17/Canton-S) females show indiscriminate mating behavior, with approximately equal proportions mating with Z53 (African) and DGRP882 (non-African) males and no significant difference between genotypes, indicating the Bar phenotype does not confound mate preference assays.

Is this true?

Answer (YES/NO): YES